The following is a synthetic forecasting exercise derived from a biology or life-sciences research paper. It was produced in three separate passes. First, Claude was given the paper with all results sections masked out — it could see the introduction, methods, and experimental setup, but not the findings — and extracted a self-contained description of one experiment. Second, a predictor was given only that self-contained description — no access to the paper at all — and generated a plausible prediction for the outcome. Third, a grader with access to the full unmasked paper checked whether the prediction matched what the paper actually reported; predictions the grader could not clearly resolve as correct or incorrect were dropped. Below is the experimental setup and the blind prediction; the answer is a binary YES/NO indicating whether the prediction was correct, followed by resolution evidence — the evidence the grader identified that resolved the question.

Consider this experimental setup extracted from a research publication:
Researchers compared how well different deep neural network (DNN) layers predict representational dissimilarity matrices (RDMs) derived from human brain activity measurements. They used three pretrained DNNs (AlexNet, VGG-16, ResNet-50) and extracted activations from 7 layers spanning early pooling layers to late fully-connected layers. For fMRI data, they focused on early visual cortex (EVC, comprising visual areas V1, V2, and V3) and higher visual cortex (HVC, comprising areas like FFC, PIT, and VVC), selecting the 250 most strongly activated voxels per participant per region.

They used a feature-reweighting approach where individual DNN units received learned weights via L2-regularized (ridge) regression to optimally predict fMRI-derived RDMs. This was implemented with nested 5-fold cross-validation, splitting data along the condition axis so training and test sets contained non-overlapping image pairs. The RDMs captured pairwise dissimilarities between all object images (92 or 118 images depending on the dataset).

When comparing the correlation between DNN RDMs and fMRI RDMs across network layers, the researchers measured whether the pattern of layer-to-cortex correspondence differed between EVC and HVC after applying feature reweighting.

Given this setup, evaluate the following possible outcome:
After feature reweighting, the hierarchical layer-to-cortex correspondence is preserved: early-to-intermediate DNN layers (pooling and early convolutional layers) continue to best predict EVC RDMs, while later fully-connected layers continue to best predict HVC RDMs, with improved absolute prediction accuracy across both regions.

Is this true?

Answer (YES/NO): NO